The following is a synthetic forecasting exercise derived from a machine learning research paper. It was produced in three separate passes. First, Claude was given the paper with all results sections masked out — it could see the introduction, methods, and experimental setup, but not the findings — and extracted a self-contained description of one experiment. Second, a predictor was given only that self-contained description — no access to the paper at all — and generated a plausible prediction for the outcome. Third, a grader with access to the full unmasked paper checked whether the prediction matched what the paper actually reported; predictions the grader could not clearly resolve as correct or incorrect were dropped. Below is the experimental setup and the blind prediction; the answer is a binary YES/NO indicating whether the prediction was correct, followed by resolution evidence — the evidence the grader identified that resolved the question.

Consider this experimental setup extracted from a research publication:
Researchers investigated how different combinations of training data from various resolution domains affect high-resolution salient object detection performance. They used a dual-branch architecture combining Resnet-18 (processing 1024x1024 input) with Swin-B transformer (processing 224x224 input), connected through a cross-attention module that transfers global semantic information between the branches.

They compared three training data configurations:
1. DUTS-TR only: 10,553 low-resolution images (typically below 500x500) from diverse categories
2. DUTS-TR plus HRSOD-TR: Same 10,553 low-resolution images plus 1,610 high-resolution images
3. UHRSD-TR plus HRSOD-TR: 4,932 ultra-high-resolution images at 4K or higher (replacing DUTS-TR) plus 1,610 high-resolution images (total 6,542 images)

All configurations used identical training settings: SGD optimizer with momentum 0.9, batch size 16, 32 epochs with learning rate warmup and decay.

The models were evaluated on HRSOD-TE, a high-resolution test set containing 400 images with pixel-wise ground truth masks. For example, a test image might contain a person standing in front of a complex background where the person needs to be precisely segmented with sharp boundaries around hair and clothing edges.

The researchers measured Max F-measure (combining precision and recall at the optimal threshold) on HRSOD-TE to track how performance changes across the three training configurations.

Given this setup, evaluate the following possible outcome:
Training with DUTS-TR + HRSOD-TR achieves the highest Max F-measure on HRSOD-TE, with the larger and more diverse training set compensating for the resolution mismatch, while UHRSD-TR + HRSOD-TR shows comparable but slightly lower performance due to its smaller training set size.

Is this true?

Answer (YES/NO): NO